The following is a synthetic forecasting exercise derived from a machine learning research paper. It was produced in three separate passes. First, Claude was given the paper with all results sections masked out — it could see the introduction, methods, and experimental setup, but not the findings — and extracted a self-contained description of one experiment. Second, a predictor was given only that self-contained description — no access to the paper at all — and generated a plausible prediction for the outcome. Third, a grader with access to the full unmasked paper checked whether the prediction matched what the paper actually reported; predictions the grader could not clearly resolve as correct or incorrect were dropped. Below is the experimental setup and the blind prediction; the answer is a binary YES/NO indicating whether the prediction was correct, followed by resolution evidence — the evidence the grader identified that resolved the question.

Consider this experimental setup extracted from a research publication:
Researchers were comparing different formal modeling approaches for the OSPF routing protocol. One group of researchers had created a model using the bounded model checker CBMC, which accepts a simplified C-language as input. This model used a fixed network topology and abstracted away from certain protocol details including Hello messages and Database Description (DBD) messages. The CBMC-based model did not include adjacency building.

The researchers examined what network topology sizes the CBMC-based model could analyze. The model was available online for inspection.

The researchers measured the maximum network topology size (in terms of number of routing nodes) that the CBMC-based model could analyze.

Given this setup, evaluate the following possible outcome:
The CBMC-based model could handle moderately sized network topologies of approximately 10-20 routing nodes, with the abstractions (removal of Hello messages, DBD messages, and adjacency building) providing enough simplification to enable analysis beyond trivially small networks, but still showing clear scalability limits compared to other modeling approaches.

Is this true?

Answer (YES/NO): NO